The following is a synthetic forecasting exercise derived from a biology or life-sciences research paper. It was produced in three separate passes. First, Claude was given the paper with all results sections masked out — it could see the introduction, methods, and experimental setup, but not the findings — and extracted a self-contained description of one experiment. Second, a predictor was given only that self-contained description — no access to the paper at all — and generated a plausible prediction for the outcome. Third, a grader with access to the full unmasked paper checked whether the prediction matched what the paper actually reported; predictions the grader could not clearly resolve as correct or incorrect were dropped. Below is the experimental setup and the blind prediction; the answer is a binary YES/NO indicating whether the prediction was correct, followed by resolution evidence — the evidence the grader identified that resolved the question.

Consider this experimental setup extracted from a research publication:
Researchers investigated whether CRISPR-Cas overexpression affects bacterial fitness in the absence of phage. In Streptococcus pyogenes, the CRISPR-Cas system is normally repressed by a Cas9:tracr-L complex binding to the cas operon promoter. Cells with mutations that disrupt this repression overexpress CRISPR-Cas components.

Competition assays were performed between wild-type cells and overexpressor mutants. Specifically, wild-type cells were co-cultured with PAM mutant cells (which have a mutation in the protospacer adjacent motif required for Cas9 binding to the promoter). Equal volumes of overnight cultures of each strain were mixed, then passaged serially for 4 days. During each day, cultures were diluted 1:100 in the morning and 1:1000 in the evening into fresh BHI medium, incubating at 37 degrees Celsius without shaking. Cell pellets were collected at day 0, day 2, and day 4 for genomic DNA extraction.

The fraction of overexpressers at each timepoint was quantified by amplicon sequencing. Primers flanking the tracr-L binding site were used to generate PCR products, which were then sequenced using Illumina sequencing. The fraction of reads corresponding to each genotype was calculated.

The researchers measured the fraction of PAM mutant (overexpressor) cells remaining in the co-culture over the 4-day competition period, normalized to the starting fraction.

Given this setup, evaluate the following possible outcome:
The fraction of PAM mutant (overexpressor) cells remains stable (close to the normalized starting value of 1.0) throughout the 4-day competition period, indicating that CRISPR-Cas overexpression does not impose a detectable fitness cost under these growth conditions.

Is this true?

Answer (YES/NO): NO